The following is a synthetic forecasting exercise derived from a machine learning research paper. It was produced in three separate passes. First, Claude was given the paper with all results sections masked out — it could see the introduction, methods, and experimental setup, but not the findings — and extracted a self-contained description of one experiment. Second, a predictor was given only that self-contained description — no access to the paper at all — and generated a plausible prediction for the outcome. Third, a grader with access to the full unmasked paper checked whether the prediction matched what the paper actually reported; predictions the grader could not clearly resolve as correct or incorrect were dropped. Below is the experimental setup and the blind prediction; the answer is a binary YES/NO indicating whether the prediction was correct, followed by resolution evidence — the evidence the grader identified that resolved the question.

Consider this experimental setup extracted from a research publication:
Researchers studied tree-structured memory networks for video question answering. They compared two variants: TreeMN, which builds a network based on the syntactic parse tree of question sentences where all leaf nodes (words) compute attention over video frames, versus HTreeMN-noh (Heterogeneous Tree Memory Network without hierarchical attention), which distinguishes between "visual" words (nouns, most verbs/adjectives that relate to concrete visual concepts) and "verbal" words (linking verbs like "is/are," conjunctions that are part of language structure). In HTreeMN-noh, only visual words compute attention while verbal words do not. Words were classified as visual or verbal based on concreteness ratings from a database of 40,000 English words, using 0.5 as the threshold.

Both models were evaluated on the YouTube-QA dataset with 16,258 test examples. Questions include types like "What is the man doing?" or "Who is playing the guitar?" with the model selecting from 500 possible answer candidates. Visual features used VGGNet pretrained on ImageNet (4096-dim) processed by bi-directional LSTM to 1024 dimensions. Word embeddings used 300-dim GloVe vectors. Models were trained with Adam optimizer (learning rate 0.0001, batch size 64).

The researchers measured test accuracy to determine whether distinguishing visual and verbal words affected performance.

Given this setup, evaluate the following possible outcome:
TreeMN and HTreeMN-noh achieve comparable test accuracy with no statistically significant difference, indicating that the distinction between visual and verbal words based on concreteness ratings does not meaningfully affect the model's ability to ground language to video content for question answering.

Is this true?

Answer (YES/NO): NO